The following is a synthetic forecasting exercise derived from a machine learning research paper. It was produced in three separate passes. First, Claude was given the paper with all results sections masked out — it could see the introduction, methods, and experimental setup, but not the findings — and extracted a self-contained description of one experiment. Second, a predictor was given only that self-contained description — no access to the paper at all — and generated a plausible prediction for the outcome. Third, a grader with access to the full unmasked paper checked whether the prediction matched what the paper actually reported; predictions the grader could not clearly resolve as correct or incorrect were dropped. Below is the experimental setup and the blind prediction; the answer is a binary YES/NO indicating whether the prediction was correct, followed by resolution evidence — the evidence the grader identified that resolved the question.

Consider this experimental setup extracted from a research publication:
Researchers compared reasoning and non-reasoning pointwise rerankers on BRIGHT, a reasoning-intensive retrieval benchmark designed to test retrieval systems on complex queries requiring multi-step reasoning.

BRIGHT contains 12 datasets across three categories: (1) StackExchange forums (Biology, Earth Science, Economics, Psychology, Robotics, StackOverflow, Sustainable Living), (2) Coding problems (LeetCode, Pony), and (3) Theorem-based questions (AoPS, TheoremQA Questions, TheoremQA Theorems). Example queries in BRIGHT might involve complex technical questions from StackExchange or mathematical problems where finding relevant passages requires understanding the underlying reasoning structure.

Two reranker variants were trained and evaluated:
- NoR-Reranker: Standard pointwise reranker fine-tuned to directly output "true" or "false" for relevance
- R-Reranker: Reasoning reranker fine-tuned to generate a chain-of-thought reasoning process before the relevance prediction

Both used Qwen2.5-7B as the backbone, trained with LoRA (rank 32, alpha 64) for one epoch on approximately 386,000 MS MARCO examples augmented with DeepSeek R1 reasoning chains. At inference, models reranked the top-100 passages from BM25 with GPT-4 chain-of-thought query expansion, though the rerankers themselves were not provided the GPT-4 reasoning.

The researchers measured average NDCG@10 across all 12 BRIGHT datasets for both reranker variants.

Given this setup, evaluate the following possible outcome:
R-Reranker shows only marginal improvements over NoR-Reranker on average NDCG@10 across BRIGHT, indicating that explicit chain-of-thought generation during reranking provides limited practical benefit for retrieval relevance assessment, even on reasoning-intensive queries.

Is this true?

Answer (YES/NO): NO